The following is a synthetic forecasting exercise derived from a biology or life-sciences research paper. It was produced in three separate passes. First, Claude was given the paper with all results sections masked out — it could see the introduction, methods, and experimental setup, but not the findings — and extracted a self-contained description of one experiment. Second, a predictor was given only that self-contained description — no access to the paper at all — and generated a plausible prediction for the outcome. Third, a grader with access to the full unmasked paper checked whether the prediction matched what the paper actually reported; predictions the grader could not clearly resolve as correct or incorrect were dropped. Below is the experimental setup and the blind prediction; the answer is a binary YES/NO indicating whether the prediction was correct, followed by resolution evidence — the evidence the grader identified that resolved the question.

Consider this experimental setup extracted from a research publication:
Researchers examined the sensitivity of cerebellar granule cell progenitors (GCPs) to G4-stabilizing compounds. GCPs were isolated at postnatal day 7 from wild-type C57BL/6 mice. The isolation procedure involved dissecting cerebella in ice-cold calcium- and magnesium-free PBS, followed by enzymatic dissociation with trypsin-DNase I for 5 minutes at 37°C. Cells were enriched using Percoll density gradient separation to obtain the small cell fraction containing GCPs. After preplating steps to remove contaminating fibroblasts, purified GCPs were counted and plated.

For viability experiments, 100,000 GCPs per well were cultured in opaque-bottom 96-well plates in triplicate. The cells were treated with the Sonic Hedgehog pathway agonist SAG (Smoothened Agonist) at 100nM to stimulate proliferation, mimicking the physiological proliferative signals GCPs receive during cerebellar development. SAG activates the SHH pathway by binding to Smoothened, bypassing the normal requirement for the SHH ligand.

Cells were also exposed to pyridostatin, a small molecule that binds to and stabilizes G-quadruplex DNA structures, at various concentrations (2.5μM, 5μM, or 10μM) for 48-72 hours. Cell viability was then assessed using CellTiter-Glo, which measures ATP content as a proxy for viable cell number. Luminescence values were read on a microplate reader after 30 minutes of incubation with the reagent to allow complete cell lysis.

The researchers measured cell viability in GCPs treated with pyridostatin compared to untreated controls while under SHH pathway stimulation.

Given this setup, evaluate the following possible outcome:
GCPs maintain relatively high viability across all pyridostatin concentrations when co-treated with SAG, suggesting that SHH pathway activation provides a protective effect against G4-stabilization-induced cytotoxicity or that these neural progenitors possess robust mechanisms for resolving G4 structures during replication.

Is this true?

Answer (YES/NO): NO